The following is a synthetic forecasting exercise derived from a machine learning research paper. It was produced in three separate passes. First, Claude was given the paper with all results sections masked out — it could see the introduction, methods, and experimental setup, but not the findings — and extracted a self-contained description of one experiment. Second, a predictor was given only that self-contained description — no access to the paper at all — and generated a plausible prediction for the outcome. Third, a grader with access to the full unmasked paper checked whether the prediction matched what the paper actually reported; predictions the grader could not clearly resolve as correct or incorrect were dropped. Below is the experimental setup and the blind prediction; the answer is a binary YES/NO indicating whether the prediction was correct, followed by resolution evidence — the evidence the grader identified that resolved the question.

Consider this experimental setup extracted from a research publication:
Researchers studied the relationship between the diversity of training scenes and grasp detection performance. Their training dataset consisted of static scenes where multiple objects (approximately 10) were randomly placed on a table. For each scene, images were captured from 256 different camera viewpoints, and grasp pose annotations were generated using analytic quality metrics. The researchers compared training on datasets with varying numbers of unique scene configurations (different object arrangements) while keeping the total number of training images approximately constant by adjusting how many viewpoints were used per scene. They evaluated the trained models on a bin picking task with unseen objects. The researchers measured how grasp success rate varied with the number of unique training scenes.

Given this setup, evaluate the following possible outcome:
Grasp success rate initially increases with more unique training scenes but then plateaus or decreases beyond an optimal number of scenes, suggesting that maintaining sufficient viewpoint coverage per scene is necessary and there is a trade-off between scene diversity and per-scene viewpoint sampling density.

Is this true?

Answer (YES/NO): NO